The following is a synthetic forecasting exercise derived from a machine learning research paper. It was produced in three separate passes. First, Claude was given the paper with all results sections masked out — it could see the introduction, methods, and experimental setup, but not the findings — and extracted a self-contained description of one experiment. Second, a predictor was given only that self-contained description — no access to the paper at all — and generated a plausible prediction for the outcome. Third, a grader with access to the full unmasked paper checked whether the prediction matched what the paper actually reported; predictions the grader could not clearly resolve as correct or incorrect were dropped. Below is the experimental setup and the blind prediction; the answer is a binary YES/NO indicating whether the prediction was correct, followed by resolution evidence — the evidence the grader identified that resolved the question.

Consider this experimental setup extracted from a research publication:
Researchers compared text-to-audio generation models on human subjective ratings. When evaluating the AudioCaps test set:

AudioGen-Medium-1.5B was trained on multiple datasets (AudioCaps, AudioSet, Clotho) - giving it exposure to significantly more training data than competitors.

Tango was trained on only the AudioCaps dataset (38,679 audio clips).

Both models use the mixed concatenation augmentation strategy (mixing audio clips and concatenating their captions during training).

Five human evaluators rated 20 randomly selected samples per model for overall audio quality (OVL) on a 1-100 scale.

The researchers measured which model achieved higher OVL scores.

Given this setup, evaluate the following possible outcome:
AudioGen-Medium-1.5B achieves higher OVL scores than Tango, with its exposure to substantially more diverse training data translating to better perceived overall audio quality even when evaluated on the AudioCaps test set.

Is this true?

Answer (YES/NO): NO